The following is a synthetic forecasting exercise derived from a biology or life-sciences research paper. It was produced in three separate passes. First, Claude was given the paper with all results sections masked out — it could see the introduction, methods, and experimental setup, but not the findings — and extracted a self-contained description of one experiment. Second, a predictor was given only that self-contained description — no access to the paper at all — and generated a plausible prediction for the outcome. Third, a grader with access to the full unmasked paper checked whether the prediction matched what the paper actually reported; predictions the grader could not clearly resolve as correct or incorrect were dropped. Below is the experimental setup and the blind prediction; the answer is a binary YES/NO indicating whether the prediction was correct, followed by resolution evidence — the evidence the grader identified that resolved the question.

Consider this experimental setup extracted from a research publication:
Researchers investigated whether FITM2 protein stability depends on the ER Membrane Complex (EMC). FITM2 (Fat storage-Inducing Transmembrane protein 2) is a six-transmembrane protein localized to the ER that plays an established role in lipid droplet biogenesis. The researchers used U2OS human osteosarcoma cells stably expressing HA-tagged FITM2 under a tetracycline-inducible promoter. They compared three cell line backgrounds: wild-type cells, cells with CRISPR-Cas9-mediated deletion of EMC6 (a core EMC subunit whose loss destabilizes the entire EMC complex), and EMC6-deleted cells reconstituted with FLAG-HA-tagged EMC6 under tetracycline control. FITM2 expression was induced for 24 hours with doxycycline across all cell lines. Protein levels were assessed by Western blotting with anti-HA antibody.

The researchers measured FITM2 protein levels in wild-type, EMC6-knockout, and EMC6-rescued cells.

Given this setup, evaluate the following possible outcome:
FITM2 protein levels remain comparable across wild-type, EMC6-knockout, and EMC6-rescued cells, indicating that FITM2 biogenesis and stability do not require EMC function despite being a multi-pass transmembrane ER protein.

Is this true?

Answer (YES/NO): NO